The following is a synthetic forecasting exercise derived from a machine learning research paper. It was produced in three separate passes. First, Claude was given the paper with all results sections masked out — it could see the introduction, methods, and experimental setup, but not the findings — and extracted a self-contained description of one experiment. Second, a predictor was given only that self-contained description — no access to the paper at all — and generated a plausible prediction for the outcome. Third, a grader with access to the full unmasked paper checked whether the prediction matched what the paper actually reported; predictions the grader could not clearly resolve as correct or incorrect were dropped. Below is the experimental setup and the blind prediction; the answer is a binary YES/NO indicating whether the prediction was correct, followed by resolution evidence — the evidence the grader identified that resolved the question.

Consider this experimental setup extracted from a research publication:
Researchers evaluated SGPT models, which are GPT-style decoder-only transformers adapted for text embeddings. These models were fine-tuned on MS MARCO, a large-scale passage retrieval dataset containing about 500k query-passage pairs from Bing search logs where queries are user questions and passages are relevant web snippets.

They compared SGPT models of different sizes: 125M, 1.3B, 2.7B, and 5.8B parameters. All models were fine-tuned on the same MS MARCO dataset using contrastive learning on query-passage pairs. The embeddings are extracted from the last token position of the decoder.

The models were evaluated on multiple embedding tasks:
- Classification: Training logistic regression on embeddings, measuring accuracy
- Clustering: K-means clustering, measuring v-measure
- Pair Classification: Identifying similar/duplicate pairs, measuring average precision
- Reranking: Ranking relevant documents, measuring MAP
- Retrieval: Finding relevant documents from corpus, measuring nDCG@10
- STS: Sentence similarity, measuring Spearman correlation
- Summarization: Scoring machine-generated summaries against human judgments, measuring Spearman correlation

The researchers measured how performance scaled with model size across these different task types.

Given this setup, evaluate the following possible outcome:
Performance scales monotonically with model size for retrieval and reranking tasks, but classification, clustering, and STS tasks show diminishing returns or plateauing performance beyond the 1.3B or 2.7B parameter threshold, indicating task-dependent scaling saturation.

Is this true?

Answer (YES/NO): NO